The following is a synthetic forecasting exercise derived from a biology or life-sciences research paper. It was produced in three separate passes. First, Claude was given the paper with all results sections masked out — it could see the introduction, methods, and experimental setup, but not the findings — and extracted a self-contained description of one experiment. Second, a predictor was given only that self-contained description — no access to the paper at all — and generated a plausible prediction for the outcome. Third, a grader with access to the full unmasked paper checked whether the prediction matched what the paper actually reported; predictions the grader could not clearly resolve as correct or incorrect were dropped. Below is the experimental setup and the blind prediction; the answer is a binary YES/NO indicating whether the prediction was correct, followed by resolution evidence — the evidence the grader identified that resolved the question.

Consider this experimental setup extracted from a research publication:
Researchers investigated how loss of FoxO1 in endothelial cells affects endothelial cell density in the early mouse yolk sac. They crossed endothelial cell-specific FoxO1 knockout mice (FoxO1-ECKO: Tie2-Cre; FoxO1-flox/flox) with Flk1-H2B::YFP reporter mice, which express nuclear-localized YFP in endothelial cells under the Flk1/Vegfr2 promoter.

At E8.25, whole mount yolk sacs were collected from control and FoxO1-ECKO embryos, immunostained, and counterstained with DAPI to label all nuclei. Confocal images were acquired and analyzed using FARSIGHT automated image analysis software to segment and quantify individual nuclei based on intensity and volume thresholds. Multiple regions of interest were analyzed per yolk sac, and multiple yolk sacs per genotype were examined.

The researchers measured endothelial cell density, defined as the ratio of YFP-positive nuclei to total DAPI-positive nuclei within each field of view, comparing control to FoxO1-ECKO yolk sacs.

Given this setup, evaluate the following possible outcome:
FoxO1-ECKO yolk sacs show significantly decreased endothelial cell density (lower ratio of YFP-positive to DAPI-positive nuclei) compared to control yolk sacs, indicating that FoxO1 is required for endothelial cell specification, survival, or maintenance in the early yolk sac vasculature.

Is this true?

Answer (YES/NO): NO